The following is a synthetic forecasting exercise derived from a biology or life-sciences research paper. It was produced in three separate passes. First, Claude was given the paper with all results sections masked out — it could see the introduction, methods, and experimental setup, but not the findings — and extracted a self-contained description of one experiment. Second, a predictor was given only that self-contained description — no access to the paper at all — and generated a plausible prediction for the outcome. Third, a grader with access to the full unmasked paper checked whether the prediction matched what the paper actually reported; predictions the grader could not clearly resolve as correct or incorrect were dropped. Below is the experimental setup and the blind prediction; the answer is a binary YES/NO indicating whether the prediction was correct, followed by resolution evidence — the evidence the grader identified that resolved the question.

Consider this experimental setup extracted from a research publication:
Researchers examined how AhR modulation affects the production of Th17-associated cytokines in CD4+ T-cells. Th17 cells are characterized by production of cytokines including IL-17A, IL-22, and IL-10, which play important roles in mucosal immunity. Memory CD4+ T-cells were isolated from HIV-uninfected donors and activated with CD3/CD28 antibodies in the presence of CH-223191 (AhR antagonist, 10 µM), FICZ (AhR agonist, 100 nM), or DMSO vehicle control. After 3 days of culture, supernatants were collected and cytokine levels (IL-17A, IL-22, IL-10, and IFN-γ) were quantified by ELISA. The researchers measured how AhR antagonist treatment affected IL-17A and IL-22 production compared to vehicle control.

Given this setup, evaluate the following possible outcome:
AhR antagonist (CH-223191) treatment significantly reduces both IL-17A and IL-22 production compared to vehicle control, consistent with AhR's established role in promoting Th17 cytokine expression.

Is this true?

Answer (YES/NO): YES